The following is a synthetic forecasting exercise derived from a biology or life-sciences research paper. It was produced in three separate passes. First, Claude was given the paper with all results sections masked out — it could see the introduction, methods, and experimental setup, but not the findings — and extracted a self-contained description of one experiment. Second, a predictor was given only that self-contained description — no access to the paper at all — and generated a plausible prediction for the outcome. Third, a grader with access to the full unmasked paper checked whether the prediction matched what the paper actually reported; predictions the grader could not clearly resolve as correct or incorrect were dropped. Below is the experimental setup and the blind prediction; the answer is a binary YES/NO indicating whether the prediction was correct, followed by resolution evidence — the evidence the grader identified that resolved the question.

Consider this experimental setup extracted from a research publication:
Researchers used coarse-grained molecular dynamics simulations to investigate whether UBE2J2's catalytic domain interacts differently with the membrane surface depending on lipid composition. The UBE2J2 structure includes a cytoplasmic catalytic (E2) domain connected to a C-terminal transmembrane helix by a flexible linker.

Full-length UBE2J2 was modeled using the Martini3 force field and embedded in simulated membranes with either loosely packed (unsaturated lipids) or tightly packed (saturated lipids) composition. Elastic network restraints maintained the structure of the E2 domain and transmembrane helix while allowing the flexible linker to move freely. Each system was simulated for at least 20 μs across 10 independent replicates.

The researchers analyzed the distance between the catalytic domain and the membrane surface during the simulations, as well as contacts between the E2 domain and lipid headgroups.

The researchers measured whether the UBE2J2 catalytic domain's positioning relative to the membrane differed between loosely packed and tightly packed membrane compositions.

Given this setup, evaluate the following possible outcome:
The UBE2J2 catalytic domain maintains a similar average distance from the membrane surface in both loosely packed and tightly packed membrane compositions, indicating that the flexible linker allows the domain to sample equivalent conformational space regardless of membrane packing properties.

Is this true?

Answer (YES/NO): NO